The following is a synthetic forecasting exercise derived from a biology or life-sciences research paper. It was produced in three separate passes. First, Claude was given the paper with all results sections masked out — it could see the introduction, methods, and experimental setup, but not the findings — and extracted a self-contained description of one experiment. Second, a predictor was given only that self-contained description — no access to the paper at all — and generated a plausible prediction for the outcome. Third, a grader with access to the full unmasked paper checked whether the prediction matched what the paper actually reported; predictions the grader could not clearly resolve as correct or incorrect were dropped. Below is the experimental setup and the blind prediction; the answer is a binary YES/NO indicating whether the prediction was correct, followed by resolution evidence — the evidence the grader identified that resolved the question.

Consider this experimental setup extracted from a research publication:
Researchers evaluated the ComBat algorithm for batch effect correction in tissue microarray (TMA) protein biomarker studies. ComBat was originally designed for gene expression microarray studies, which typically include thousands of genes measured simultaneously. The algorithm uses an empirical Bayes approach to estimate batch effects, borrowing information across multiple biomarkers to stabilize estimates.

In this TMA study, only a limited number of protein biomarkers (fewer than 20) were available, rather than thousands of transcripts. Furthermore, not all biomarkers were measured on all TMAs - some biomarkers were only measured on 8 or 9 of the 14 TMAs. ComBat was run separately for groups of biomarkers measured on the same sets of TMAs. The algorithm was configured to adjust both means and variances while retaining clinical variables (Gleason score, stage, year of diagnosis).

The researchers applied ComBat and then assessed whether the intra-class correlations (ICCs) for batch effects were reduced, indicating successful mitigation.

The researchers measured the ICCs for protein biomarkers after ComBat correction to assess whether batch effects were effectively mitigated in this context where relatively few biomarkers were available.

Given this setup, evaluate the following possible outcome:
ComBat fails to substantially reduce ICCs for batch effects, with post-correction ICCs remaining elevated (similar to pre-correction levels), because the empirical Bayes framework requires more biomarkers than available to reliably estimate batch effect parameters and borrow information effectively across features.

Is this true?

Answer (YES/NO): NO